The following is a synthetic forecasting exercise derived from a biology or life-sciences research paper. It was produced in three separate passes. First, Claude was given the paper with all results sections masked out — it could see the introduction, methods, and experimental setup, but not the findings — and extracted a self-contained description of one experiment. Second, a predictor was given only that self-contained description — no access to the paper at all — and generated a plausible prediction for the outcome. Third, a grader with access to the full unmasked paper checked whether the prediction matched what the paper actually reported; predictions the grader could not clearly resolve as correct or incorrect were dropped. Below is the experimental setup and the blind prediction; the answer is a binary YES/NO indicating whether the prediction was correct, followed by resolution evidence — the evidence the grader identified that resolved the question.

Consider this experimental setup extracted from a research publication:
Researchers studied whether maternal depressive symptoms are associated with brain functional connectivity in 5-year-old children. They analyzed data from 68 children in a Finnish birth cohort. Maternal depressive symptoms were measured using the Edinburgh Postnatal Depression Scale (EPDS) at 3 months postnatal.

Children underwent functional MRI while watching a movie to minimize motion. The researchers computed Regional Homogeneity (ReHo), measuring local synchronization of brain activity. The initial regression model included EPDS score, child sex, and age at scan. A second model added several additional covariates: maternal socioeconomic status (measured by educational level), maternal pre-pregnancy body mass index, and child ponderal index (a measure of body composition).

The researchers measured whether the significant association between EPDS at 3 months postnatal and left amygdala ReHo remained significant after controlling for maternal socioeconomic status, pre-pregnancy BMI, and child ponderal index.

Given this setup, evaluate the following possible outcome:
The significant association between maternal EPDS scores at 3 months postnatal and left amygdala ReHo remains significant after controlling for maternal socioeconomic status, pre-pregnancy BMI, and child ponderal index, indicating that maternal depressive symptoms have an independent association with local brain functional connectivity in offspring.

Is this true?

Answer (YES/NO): YES